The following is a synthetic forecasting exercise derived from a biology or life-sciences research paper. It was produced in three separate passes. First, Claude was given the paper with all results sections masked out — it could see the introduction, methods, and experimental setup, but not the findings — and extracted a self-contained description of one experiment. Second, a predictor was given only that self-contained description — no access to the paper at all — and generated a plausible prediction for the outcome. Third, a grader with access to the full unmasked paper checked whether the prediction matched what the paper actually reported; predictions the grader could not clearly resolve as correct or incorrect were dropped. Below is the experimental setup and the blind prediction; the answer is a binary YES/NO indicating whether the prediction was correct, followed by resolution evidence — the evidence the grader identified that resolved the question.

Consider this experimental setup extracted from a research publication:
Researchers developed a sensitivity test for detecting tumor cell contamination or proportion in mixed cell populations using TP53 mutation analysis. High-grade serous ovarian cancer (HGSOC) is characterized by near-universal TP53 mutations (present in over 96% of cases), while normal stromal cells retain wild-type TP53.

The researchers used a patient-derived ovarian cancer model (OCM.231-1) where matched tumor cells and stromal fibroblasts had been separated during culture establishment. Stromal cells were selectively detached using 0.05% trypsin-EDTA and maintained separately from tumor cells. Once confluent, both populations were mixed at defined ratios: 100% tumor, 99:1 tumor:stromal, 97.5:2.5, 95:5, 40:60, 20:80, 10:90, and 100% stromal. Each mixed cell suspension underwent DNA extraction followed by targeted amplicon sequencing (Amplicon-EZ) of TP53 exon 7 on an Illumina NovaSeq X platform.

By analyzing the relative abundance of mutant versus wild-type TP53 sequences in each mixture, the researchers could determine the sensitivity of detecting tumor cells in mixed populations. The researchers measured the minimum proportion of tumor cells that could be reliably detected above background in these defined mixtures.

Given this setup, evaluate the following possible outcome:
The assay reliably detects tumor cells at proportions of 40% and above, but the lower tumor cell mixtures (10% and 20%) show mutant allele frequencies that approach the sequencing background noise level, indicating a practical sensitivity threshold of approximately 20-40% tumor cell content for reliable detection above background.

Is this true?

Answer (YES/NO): NO